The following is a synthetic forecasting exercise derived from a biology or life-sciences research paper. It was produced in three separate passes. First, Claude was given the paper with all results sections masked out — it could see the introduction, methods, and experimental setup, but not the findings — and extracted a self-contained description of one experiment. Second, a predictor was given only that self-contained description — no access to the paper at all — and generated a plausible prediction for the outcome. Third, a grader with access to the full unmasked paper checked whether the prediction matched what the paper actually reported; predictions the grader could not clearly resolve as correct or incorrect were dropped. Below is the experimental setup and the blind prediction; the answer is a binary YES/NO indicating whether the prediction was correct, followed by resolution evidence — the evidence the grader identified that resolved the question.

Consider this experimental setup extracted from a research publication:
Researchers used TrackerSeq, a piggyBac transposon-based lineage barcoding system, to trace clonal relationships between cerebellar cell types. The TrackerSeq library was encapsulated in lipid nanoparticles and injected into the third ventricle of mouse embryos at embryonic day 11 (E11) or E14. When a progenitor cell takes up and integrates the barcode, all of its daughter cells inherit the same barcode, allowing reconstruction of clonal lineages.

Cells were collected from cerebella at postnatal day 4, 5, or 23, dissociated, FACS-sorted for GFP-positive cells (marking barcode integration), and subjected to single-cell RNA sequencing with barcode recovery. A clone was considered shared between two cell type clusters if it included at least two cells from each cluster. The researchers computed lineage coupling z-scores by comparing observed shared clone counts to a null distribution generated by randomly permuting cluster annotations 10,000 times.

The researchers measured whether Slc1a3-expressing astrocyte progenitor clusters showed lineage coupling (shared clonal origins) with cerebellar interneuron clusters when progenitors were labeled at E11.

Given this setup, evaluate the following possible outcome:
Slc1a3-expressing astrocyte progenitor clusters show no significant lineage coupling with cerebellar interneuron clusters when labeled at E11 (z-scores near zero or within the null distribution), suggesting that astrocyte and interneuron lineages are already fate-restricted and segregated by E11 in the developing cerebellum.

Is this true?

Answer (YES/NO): NO